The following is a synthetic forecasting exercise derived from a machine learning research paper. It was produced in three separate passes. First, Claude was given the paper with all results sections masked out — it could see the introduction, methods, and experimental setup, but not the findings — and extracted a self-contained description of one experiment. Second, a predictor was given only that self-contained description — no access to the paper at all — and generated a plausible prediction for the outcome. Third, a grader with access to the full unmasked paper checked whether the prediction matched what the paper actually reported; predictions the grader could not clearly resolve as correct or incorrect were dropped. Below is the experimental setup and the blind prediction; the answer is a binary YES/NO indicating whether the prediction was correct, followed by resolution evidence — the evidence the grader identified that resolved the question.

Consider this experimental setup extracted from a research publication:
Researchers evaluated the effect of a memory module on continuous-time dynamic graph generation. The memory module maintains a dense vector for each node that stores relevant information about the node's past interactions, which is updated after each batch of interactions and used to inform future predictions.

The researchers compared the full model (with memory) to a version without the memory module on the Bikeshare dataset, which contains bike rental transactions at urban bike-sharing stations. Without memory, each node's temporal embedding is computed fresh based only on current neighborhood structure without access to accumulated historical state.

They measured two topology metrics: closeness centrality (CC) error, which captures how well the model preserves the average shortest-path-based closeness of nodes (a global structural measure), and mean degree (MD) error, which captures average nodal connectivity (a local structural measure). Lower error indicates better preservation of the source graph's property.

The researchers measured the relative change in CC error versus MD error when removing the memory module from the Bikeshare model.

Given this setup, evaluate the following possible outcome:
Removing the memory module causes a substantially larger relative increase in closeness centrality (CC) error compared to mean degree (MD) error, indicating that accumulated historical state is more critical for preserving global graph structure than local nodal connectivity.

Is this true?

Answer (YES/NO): NO